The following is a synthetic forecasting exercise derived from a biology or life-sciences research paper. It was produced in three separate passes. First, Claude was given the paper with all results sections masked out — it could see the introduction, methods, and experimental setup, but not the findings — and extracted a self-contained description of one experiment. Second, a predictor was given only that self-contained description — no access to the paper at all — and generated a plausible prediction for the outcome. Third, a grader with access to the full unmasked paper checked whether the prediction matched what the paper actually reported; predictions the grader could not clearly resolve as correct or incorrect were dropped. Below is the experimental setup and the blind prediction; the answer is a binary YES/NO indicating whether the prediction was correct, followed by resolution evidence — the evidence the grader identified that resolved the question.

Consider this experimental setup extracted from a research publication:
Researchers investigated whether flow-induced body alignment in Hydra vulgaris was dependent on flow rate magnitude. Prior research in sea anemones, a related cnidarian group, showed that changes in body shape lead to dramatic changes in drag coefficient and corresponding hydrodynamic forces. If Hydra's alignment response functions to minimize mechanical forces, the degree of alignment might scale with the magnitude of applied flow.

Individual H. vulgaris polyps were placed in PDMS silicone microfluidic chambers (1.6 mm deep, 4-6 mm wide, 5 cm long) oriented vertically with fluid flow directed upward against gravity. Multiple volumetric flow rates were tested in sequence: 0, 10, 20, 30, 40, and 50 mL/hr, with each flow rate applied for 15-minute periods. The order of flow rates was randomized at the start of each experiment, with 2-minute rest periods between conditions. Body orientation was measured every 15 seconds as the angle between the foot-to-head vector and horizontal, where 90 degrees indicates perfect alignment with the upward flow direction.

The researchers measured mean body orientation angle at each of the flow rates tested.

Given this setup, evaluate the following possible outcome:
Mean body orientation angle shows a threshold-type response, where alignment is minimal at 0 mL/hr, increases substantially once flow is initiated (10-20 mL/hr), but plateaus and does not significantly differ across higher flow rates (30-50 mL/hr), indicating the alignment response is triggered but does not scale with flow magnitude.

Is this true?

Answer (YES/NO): NO